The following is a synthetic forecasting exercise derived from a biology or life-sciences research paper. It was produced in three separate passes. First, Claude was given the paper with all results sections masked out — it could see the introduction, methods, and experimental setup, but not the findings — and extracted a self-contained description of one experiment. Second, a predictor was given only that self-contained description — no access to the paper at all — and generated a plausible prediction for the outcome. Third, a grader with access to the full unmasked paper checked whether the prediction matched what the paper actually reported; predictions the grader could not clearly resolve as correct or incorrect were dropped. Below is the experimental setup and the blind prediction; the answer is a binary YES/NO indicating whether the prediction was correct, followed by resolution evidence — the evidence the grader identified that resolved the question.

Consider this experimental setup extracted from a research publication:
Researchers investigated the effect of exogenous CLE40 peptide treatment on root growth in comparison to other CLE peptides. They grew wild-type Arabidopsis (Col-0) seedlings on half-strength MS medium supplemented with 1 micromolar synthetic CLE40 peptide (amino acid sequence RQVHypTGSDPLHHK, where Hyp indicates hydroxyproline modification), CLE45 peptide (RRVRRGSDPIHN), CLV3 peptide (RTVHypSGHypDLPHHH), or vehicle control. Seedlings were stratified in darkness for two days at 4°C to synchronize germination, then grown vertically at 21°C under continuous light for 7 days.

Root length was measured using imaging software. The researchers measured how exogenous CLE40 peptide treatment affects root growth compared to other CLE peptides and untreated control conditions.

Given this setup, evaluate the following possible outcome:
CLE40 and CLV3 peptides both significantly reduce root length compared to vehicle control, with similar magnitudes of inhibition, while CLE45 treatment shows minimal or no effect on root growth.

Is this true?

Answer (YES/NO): NO